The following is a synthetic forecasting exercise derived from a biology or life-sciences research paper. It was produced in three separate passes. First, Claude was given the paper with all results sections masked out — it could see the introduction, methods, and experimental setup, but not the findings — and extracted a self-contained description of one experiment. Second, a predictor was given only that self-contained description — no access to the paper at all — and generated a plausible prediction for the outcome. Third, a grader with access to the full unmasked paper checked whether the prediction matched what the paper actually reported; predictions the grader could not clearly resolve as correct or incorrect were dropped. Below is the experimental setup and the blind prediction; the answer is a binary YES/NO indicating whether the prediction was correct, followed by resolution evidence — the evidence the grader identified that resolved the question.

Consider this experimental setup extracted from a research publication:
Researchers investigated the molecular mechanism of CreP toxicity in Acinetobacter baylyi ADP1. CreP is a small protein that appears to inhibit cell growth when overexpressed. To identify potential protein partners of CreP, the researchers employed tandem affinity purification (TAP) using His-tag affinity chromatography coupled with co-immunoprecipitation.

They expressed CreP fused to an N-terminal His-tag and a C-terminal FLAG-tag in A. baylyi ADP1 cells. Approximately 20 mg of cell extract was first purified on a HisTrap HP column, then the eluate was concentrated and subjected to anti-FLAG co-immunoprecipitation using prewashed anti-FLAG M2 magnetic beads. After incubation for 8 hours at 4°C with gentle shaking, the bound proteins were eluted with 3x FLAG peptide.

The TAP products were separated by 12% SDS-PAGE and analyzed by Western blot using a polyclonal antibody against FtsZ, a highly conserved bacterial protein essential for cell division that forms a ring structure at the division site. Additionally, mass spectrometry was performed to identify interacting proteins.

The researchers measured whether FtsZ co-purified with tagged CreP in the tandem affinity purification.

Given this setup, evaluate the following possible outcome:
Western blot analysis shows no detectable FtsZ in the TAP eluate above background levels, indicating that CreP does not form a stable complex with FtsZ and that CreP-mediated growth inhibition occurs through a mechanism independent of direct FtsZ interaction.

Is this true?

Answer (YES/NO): NO